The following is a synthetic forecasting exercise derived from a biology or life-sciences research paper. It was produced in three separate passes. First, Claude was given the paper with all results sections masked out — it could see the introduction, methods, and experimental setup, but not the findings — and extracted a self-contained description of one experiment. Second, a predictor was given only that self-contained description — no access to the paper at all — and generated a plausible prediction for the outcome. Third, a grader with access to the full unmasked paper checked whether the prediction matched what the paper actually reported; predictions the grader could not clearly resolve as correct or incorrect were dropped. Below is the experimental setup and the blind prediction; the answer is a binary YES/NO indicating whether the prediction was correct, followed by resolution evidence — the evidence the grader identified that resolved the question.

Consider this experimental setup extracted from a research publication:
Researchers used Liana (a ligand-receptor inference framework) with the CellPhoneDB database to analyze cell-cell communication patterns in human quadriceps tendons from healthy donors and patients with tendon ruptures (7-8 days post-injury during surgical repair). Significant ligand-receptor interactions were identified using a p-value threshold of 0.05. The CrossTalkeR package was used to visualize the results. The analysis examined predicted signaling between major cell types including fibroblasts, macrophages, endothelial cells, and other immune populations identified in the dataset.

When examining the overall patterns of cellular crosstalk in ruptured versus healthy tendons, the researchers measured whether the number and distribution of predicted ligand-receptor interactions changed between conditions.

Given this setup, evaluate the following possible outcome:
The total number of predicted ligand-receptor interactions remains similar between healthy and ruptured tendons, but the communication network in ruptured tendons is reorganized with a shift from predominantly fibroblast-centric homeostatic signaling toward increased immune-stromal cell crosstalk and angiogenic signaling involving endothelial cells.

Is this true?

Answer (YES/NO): NO